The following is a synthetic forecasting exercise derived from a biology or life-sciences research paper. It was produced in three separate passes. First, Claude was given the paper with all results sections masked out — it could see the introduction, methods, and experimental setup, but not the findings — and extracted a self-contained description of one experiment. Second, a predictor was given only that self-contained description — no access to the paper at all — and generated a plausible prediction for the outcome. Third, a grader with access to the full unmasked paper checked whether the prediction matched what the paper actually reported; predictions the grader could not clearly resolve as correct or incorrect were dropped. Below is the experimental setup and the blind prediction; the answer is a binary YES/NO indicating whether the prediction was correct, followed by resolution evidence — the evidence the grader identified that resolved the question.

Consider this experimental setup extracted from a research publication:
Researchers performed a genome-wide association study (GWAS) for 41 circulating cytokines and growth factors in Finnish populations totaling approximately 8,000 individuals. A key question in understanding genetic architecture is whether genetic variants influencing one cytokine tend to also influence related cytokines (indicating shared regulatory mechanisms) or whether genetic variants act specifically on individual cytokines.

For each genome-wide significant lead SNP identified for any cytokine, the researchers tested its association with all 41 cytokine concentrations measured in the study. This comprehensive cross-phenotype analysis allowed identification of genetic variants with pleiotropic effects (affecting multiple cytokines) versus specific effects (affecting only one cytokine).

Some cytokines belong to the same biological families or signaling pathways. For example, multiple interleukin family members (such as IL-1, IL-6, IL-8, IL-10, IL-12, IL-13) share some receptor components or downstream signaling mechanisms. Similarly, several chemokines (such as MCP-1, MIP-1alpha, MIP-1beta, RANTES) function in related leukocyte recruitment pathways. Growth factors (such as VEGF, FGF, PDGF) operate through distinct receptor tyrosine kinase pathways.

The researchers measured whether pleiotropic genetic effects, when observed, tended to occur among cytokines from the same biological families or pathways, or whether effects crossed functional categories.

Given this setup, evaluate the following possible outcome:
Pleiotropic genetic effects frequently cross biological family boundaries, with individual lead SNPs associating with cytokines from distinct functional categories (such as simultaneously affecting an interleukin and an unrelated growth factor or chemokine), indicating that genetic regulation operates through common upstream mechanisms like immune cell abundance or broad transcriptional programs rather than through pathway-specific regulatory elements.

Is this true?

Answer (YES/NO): NO